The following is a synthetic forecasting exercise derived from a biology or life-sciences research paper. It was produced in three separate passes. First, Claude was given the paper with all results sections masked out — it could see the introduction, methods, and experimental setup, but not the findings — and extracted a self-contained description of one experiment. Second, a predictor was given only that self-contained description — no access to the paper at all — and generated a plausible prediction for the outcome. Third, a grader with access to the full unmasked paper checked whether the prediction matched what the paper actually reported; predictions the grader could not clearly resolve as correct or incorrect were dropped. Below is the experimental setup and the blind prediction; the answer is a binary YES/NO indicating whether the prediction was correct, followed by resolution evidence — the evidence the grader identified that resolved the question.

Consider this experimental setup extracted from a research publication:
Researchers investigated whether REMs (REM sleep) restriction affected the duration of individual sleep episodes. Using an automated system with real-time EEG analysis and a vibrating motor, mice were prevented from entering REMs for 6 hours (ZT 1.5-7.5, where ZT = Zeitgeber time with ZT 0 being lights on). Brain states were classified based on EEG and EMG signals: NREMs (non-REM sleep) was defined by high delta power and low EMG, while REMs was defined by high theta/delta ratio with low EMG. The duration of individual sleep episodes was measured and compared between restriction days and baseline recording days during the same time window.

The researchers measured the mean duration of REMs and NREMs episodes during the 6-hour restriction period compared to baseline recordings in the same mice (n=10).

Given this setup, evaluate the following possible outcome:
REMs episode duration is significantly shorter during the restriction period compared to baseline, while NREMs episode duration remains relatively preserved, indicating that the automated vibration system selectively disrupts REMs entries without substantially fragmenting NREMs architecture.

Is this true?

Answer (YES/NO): NO